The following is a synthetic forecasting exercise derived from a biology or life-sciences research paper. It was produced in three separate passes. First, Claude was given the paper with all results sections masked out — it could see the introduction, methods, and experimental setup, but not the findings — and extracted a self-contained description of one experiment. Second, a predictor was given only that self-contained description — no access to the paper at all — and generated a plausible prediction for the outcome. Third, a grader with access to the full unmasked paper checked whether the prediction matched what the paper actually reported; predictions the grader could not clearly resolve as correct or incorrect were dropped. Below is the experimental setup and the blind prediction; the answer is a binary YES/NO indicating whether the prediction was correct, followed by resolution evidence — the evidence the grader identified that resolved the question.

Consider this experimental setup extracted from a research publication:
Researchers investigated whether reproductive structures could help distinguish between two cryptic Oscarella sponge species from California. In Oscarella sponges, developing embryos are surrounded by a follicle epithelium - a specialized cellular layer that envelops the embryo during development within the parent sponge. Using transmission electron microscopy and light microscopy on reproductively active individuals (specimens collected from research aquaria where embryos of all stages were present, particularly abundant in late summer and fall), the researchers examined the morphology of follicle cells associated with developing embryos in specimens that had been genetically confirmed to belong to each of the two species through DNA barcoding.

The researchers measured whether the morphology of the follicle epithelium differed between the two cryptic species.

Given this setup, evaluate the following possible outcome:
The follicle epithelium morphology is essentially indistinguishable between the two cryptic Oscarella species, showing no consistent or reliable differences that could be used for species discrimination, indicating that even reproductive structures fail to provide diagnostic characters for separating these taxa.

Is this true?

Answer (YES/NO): NO